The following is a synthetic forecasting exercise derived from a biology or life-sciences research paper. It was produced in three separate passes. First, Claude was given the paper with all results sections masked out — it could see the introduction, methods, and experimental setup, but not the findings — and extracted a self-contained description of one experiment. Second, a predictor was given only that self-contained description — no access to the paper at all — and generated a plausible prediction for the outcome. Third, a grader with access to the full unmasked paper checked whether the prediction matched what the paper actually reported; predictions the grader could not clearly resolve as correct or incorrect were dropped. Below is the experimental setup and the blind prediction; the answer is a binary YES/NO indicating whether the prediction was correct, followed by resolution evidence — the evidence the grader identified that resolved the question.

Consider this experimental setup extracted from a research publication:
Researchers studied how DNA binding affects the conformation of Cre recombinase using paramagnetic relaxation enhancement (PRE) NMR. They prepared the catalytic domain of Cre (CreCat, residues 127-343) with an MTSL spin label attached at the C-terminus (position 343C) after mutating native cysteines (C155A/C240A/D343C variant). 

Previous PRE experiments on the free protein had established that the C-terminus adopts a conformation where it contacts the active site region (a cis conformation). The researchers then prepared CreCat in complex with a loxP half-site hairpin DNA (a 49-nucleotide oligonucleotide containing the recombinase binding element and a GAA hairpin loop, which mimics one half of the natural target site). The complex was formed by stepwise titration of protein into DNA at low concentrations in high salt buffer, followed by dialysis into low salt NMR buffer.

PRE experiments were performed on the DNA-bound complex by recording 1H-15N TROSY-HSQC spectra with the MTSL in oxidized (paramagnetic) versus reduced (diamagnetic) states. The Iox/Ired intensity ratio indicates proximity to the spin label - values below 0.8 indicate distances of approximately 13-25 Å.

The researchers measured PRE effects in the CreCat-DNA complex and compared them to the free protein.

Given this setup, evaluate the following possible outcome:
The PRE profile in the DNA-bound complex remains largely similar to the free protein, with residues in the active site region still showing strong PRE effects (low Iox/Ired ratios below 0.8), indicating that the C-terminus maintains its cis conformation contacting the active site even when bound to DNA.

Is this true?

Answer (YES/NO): NO